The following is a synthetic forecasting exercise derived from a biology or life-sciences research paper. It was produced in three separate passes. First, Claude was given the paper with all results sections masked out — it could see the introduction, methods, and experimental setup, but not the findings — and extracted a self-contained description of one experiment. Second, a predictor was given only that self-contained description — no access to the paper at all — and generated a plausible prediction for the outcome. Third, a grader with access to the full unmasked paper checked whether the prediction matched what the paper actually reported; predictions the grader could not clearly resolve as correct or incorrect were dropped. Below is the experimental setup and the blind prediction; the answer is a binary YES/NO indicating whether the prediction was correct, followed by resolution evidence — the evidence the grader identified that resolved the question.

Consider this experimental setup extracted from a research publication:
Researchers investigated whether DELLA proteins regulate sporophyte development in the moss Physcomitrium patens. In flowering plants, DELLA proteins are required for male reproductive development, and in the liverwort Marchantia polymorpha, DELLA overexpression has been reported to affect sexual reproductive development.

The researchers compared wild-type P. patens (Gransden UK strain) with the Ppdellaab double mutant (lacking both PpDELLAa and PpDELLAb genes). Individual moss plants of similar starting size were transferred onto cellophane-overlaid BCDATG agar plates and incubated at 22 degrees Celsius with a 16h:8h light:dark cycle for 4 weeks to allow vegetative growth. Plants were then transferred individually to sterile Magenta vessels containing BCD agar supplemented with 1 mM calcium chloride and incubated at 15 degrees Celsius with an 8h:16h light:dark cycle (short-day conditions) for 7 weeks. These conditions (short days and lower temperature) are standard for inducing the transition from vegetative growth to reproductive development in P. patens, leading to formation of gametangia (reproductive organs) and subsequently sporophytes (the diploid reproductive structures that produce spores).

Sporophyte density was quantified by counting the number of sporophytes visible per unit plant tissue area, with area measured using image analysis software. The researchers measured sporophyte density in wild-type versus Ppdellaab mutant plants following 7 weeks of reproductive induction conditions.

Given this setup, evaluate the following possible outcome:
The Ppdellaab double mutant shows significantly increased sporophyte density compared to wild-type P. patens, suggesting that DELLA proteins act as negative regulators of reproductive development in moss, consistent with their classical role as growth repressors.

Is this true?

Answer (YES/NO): NO